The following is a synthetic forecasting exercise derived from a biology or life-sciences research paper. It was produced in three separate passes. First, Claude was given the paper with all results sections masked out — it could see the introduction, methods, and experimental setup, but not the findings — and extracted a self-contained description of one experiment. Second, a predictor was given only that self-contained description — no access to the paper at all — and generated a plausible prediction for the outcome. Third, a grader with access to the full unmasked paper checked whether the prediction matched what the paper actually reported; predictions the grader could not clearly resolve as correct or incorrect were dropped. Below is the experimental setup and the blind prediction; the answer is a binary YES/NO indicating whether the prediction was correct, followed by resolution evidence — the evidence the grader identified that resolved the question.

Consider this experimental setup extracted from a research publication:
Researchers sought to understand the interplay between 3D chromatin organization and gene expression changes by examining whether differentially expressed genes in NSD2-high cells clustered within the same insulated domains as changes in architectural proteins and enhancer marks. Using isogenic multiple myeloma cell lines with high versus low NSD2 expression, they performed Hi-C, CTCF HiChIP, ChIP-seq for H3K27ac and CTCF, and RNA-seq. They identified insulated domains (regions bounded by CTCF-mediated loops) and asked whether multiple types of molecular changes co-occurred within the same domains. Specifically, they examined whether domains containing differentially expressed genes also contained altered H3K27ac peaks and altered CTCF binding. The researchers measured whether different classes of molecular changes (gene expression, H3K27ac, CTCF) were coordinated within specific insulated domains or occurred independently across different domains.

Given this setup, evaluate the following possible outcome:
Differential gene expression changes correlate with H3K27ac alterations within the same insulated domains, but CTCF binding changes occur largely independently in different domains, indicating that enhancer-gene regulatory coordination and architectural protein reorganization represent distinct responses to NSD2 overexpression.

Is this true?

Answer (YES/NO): NO